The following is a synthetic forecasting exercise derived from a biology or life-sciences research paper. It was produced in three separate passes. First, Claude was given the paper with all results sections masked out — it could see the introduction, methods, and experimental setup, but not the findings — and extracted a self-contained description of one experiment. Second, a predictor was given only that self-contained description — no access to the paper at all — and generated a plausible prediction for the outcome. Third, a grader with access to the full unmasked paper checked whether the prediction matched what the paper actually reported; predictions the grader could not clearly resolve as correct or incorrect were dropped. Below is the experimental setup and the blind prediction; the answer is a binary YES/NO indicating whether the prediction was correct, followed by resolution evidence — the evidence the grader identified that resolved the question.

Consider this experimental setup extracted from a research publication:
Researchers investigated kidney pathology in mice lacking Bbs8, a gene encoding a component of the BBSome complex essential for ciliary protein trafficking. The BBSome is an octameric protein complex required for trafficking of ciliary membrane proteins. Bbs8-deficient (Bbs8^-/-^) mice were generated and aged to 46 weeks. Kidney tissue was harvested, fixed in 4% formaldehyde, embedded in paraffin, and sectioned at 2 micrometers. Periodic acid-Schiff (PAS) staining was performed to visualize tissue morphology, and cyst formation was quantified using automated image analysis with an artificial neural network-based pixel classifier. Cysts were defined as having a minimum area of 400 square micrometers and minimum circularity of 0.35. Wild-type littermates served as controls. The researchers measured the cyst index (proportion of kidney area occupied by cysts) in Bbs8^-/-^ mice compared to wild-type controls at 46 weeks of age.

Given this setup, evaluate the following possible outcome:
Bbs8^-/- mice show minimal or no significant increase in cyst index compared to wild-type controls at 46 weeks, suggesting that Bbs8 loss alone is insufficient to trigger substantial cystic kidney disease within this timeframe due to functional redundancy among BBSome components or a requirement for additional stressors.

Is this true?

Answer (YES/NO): NO